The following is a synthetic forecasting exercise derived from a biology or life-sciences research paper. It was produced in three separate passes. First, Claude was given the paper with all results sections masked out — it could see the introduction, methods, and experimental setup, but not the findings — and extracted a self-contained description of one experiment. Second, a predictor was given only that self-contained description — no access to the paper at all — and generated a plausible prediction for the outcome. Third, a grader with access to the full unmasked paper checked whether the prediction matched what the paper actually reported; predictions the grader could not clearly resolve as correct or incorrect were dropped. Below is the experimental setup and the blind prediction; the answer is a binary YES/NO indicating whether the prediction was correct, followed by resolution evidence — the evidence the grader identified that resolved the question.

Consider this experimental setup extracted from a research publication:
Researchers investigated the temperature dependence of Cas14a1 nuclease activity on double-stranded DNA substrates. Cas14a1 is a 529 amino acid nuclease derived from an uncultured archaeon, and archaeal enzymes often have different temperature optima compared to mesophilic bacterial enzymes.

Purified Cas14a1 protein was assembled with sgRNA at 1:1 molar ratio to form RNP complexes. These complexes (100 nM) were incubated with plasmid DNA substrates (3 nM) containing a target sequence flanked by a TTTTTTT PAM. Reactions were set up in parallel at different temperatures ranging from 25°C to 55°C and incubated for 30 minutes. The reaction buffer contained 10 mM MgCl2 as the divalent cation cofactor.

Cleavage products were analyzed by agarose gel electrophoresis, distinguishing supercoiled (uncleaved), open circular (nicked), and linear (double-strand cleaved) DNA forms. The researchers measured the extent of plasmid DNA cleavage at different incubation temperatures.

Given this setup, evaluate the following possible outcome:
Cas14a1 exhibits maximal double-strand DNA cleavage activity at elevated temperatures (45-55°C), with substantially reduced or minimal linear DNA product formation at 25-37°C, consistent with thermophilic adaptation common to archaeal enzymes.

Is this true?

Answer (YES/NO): NO